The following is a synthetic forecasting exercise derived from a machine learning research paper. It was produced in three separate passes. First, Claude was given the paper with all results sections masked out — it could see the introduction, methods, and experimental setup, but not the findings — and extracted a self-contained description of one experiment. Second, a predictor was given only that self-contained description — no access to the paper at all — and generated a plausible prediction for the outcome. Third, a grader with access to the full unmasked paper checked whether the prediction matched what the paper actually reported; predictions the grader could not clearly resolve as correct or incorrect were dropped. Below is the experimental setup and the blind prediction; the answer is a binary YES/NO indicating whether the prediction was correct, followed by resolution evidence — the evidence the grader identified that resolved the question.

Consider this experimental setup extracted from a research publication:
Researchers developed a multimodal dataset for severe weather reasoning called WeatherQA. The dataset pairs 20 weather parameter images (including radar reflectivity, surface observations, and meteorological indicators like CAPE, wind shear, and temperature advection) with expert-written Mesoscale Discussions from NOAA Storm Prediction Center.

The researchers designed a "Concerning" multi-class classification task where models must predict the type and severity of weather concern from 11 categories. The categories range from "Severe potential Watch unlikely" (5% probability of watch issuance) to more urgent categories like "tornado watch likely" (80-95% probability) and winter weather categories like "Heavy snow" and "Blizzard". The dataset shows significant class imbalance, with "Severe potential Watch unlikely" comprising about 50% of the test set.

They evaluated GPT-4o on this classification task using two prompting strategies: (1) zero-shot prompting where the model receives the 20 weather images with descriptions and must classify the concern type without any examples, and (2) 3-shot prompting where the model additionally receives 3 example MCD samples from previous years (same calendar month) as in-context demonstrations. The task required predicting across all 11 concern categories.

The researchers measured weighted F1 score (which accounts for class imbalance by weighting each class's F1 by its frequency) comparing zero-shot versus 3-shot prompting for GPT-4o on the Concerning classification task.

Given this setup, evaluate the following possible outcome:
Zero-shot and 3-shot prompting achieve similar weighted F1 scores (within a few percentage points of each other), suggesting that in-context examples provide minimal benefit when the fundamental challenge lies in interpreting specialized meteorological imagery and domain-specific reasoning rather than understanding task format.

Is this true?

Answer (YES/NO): NO